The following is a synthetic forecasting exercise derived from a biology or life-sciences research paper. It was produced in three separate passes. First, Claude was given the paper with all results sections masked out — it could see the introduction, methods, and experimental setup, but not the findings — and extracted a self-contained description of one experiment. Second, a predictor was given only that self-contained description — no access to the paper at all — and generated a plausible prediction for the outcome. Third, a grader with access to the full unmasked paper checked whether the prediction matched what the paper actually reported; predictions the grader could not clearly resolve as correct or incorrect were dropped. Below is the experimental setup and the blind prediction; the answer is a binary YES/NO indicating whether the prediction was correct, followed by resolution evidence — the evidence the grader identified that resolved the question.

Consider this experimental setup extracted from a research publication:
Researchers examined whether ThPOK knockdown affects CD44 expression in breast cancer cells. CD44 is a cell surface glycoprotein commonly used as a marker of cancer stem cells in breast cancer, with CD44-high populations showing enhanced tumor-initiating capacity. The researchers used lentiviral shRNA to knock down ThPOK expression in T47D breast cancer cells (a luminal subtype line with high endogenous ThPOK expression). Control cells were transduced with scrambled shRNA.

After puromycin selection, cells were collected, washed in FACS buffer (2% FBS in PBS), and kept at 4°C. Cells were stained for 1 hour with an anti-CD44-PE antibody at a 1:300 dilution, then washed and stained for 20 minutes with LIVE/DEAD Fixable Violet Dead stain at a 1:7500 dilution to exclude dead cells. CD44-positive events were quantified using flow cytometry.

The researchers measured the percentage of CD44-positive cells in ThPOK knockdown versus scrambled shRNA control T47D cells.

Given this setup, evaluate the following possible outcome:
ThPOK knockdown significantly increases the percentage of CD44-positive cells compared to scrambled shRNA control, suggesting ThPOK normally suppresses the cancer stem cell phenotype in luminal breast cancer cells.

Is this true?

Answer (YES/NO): YES